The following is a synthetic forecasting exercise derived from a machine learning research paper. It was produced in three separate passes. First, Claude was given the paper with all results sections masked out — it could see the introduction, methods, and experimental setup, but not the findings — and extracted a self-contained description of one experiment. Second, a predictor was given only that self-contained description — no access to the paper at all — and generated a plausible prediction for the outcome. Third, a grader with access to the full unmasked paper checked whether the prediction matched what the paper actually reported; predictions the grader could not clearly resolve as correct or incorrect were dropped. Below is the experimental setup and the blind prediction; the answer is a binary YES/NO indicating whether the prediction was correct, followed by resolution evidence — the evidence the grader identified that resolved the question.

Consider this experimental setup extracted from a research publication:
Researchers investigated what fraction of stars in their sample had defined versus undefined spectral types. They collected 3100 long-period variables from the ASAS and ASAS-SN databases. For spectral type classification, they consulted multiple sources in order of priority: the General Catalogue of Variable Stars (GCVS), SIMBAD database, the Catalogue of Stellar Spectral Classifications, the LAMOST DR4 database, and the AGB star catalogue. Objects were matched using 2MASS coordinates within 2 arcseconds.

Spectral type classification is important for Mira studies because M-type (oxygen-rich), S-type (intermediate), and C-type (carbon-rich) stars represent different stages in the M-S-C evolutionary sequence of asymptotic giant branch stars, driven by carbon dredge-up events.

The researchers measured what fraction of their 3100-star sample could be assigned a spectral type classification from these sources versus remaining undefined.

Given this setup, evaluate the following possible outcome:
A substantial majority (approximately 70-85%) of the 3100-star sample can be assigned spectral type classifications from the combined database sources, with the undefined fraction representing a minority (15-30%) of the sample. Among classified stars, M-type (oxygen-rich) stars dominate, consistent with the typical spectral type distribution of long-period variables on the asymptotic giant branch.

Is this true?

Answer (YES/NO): NO